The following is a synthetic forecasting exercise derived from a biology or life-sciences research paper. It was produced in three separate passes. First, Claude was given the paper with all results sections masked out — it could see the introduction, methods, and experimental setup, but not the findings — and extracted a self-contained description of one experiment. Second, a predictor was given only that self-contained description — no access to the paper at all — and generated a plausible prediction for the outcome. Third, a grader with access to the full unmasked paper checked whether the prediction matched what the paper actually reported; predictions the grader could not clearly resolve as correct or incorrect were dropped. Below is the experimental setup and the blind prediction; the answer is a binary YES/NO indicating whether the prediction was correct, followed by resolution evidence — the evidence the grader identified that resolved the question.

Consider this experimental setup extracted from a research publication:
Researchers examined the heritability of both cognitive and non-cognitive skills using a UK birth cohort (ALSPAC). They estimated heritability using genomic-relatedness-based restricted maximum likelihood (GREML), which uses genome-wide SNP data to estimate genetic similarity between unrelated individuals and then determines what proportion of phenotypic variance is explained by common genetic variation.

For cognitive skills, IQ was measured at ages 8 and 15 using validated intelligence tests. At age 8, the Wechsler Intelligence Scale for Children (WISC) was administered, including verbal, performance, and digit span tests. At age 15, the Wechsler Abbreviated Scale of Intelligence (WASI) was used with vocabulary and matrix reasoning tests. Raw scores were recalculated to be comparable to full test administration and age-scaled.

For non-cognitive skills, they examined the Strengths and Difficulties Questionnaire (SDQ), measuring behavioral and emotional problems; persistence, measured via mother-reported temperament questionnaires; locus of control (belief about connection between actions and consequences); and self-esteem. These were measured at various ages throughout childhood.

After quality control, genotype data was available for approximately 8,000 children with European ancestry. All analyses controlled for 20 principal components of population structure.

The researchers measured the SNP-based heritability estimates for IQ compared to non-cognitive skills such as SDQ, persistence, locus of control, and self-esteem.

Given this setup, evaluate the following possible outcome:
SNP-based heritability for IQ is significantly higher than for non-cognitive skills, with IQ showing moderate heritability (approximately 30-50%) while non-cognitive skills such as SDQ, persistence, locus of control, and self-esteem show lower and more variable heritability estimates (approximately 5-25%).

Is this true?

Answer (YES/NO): YES